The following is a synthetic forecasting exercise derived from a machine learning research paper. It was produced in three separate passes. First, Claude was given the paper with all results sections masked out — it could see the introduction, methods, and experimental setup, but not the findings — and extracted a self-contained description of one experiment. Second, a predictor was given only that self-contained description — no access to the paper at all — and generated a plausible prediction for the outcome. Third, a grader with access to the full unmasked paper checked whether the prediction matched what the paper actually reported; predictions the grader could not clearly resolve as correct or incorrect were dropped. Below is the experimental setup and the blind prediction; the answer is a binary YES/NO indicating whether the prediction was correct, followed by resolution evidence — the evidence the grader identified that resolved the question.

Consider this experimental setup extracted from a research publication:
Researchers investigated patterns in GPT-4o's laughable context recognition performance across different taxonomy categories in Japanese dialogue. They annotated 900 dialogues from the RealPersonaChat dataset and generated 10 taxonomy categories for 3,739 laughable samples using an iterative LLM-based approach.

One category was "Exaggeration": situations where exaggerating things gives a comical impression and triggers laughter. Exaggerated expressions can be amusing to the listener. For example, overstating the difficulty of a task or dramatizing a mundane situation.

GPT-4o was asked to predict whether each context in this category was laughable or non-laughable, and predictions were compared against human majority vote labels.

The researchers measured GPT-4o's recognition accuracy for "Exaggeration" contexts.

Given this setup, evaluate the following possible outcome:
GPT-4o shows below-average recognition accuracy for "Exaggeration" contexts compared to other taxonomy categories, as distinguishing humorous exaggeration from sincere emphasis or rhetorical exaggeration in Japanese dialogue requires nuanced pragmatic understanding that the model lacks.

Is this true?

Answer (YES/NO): NO